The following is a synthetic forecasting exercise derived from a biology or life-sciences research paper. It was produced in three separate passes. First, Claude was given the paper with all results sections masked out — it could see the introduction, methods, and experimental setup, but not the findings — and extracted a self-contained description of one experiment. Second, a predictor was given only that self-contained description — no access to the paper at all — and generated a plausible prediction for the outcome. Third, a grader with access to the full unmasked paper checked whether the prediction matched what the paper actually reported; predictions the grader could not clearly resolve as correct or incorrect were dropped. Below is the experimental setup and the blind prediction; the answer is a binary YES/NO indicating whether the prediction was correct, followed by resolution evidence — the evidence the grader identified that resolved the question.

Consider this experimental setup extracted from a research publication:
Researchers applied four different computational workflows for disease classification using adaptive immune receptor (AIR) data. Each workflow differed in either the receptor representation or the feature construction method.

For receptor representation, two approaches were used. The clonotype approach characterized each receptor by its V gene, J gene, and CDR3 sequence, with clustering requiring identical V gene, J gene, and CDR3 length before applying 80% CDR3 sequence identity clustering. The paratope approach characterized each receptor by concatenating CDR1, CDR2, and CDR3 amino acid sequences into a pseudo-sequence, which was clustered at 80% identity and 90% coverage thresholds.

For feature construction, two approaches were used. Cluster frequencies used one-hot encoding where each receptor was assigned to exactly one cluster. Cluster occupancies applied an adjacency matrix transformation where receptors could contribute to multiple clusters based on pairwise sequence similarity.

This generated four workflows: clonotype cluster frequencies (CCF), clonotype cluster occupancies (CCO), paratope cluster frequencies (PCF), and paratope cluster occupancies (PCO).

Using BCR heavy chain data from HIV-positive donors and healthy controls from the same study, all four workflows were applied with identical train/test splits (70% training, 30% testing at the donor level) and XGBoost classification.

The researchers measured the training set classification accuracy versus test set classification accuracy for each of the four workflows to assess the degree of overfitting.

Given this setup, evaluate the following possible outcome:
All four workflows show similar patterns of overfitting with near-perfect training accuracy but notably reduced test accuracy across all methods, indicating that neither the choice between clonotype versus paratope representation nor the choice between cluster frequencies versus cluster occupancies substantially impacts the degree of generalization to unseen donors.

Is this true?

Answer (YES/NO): NO